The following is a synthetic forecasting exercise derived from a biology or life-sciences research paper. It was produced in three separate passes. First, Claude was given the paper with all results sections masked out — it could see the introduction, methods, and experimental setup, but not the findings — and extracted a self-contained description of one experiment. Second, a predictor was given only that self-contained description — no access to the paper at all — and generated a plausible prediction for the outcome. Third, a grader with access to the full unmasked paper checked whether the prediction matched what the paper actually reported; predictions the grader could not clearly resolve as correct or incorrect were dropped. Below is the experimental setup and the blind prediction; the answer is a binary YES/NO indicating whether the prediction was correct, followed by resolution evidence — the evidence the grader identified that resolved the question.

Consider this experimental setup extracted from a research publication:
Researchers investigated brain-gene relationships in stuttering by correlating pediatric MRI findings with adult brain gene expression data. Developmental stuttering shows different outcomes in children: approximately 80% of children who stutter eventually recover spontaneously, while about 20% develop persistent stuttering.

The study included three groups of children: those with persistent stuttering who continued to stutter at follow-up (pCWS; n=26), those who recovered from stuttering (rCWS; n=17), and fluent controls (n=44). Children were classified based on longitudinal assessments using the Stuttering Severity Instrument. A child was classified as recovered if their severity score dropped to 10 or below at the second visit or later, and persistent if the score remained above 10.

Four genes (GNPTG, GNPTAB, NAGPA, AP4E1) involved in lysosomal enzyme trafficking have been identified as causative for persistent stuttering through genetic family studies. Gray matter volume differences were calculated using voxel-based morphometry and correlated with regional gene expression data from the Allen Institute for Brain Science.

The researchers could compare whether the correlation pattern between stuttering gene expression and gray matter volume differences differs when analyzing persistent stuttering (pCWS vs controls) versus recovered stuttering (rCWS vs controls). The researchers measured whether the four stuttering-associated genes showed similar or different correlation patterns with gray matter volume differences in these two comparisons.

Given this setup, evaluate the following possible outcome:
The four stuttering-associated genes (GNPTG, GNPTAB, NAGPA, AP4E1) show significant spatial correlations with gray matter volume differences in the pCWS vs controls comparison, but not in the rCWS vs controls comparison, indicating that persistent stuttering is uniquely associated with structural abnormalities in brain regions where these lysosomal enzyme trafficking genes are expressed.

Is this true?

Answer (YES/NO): NO